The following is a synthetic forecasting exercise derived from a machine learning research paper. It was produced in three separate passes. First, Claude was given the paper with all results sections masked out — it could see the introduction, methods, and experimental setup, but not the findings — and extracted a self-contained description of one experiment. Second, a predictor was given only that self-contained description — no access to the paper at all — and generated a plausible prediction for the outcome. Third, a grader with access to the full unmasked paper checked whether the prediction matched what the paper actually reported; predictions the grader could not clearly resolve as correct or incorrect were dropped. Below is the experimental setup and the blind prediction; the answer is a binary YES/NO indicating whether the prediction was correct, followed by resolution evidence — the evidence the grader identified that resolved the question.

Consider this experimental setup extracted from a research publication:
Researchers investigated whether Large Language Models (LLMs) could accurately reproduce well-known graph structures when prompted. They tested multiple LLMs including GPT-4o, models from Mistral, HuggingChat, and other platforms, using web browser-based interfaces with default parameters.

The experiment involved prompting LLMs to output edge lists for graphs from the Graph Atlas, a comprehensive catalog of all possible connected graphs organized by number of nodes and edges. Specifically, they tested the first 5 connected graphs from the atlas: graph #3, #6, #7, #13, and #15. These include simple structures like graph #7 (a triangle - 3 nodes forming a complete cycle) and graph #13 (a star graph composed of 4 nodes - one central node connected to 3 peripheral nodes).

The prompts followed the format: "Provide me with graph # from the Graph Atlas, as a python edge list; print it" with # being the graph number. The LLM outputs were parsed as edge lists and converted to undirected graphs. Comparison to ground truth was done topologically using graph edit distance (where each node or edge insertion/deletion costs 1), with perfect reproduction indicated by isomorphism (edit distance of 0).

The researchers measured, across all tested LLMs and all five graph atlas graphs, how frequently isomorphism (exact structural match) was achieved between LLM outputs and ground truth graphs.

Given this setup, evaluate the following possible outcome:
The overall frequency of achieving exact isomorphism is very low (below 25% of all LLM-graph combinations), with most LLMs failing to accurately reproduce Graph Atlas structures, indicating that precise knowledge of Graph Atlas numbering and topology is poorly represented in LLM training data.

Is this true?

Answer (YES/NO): YES